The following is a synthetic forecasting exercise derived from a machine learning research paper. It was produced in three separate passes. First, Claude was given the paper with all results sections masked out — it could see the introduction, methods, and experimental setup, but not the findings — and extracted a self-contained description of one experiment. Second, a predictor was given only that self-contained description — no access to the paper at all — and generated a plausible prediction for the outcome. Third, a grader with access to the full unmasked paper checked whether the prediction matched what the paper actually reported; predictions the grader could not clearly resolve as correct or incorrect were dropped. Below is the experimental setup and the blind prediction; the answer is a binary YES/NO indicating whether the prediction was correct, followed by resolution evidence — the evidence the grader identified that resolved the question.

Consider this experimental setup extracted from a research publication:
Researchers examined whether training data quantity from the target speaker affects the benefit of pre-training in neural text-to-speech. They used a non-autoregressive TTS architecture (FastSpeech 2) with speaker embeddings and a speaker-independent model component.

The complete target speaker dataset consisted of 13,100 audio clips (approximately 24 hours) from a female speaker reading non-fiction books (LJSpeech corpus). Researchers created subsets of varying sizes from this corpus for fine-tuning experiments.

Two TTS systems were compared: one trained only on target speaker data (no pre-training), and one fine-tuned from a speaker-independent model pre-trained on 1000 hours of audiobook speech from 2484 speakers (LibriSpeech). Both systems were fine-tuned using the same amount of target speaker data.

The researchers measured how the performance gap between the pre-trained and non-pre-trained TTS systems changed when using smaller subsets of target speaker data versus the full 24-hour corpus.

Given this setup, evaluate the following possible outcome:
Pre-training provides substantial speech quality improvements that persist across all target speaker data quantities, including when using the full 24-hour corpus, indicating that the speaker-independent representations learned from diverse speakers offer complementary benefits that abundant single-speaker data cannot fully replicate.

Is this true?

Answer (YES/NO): NO